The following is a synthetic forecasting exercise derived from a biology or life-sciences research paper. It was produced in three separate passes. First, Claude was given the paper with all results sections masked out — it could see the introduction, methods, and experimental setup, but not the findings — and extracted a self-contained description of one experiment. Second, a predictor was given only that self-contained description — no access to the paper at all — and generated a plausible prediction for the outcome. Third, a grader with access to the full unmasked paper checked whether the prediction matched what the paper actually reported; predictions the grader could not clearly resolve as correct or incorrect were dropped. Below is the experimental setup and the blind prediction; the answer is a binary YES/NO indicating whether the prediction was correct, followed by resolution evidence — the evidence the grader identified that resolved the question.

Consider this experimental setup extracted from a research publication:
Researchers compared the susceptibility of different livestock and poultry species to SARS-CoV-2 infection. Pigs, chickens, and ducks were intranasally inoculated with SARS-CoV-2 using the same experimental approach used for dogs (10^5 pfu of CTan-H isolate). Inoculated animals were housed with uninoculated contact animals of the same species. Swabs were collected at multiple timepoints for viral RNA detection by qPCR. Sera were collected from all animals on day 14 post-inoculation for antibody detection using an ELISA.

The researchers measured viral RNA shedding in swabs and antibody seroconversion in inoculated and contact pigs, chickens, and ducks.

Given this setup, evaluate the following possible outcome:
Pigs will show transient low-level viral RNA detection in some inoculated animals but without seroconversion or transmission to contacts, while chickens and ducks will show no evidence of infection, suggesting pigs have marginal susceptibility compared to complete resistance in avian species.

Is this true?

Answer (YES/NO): NO